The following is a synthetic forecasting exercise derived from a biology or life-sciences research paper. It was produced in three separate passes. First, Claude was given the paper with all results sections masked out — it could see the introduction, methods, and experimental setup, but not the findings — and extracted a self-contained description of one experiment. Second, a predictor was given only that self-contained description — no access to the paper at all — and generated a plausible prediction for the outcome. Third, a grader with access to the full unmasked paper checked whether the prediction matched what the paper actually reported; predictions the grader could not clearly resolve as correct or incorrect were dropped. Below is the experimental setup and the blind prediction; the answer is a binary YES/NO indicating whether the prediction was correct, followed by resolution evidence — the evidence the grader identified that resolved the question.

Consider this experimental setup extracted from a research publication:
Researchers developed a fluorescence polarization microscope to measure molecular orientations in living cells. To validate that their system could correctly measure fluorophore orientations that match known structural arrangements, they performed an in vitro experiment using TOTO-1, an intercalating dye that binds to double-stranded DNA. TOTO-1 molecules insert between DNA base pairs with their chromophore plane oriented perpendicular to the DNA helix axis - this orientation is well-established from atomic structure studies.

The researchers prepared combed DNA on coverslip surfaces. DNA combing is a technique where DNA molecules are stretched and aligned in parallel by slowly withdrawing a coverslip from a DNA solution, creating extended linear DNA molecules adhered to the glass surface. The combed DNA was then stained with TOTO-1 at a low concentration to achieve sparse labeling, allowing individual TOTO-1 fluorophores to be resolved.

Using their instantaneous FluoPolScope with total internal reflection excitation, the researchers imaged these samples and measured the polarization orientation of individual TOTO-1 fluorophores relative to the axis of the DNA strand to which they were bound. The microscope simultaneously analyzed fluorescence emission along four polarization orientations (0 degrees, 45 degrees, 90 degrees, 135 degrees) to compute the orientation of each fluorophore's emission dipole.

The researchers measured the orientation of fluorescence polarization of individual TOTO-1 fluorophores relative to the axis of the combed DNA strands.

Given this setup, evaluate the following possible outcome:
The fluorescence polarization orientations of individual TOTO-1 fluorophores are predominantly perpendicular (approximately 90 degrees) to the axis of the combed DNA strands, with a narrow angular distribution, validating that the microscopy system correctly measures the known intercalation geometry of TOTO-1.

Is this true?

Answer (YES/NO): YES